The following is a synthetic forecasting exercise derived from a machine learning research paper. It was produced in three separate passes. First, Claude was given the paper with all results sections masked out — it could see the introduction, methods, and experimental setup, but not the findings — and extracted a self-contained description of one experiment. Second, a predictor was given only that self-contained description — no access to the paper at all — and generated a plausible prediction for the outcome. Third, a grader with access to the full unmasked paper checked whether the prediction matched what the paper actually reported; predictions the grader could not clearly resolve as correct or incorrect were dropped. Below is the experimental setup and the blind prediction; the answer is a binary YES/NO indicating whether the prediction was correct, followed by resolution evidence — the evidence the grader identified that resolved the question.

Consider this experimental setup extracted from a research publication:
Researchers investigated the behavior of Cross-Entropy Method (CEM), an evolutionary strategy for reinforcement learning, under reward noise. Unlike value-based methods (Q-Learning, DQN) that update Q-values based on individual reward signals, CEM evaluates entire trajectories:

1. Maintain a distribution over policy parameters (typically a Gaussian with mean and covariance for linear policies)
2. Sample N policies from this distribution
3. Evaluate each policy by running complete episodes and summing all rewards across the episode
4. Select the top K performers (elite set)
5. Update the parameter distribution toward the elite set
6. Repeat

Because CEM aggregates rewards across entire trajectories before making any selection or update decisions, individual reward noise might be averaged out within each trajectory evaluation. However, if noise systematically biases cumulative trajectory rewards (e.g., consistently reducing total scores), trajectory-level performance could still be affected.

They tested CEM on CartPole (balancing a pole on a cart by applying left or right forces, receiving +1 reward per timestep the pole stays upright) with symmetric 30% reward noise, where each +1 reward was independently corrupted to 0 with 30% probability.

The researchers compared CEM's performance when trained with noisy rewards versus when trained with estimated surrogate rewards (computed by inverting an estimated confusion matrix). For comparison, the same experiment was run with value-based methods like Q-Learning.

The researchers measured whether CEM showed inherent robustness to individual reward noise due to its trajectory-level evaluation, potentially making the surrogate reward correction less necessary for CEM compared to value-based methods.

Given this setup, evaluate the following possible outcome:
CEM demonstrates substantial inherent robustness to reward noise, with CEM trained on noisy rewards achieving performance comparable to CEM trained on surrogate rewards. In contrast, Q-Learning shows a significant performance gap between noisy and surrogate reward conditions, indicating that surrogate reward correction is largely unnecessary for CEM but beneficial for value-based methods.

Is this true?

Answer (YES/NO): NO